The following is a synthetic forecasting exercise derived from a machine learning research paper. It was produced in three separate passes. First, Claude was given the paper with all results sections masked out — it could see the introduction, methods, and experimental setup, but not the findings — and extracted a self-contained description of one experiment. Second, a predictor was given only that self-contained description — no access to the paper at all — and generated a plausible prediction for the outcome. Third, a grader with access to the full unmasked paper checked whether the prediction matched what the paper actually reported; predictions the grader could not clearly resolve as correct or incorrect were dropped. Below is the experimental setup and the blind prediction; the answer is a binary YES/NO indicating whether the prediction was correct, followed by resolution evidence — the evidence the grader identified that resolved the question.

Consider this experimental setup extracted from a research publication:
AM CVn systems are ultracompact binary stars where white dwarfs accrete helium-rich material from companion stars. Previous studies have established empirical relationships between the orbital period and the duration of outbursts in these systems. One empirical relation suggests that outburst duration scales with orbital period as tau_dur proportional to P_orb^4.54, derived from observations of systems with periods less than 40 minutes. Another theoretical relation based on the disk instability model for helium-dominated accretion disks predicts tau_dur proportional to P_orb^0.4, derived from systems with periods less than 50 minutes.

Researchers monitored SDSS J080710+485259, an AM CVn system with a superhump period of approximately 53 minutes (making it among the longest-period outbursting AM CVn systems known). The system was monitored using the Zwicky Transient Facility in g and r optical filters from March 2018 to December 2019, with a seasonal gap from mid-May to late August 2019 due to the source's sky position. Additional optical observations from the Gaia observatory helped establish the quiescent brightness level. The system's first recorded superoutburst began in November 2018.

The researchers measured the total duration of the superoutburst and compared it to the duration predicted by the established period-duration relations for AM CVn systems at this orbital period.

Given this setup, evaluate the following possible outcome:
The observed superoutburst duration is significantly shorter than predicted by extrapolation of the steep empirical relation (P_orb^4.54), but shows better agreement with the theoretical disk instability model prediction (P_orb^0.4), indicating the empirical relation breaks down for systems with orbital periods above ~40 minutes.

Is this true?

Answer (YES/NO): NO